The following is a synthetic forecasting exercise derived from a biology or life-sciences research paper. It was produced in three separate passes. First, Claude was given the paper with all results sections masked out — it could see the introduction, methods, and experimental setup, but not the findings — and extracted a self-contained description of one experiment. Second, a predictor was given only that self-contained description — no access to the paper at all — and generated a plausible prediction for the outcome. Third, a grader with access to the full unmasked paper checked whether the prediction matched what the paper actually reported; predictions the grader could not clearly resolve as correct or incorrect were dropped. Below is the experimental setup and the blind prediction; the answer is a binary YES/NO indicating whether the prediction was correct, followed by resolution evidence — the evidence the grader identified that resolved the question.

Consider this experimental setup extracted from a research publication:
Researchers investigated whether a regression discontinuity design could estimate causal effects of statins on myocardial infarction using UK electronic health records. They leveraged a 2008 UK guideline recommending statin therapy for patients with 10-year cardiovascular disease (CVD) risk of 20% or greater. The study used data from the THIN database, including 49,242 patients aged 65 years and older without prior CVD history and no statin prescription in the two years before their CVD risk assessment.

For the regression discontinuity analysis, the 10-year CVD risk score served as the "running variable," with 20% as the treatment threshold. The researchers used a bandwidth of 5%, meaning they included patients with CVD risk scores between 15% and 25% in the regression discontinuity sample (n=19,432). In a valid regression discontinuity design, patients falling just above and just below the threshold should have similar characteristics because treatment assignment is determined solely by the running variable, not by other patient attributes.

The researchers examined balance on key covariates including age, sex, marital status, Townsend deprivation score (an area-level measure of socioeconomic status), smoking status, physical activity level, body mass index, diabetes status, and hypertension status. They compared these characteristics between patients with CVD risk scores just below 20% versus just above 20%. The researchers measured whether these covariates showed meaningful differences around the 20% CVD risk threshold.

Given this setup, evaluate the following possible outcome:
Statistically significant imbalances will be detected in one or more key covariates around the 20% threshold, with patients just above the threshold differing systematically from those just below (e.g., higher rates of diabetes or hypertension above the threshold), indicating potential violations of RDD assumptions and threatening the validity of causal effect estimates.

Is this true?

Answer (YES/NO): NO